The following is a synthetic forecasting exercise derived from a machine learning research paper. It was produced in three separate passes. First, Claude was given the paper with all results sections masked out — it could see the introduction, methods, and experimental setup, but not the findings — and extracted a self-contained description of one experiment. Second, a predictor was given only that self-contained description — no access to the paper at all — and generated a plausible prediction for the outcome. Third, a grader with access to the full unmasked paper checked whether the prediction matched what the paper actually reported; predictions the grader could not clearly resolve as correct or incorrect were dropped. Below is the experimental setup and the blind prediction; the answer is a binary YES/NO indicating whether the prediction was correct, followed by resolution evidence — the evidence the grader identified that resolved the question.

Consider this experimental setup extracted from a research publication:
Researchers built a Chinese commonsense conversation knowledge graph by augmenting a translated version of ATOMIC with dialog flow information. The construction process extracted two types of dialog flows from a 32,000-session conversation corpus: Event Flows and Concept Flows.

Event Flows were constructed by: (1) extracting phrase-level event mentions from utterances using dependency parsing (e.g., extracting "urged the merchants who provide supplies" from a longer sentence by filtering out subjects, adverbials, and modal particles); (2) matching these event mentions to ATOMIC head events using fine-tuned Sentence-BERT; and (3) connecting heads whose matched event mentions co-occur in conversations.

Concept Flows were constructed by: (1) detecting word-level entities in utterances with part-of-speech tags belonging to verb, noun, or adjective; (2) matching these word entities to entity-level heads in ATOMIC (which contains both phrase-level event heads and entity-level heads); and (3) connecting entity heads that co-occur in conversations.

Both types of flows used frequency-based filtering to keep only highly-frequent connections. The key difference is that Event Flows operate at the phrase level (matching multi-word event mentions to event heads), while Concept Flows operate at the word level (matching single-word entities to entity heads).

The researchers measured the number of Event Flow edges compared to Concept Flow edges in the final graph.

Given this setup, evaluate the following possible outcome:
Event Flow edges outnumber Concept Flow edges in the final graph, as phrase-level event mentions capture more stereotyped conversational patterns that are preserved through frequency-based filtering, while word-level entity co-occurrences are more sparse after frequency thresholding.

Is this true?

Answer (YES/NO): YES